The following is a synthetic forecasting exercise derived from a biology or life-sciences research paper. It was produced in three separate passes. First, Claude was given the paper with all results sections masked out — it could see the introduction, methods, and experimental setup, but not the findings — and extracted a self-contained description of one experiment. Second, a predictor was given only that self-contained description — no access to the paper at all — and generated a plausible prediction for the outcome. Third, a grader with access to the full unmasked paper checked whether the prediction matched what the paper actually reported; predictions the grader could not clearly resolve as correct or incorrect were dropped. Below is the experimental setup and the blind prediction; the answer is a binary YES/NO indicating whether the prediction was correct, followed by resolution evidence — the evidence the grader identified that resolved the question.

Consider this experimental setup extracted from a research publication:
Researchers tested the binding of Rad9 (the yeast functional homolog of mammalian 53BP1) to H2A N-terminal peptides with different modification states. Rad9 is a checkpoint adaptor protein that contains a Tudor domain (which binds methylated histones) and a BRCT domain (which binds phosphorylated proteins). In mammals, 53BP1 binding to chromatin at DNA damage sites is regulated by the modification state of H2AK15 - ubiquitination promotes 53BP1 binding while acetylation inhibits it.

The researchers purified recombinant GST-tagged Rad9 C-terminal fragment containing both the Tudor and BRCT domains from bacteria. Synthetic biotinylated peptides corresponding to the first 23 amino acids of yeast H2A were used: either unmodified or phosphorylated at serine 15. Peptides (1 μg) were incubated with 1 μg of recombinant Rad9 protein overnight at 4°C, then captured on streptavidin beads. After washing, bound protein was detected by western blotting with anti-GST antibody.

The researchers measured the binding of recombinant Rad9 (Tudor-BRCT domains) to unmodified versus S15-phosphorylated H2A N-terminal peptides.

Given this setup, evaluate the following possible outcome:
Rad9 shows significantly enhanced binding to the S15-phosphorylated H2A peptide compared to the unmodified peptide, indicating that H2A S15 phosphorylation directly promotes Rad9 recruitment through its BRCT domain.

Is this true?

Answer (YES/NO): NO